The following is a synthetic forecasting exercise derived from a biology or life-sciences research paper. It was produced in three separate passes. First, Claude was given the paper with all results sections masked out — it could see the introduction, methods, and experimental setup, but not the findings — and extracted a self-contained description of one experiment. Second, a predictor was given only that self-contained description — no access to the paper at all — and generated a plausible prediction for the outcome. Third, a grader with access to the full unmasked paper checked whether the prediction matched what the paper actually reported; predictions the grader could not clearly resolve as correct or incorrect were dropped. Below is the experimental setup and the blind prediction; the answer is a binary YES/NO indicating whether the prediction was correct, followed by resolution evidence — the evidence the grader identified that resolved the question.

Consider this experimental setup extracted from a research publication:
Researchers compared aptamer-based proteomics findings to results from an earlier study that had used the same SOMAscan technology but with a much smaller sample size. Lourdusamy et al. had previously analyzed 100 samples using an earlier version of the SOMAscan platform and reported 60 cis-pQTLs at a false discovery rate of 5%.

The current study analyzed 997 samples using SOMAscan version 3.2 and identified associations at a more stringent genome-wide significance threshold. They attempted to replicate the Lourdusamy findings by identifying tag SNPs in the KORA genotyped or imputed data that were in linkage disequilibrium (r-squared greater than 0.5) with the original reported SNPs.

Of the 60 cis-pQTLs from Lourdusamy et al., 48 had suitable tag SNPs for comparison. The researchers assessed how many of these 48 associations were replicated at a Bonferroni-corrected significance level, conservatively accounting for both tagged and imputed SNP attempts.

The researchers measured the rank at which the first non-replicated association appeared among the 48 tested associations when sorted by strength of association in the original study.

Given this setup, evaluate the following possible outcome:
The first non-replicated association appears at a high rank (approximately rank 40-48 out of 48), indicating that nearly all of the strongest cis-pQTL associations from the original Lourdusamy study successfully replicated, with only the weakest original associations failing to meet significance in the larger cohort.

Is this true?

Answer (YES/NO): NO